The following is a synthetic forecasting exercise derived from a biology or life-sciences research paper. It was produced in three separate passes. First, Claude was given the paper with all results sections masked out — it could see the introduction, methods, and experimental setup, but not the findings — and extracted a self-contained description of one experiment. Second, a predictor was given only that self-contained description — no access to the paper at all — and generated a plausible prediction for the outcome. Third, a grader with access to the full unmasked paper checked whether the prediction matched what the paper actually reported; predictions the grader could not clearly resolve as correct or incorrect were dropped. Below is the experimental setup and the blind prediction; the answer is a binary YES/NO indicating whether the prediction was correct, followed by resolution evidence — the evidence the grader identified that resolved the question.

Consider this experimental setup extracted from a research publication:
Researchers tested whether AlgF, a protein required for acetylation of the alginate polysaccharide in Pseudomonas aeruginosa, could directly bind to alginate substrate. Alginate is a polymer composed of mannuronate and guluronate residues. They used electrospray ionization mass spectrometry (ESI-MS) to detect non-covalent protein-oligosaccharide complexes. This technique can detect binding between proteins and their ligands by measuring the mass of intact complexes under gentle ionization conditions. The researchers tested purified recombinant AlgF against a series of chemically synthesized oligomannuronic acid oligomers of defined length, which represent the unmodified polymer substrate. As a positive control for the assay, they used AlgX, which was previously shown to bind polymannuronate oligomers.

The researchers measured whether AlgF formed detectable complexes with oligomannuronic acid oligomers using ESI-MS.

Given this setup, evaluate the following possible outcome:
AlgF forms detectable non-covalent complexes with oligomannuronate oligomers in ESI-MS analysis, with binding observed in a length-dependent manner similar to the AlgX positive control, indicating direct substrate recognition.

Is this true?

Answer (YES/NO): NO